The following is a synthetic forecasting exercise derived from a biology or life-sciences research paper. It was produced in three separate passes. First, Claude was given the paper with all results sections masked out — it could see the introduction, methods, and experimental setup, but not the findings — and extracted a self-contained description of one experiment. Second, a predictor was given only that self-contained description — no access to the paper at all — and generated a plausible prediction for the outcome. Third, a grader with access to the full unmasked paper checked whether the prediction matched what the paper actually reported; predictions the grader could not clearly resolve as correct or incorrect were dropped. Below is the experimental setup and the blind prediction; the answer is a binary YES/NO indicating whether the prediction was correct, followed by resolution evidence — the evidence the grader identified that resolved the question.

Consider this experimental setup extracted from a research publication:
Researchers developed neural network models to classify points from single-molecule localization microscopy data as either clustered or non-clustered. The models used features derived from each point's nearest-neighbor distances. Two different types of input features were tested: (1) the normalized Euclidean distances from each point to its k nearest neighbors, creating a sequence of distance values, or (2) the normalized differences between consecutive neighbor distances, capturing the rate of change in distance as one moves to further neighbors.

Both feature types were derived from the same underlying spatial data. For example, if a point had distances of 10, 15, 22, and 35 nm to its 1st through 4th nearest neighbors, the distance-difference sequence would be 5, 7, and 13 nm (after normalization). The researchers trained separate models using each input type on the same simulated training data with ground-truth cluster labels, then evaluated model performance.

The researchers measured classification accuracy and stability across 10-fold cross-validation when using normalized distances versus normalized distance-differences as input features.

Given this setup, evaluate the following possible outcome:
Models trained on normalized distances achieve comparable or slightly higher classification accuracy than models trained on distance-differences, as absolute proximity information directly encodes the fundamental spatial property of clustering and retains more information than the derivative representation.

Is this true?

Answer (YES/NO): YES